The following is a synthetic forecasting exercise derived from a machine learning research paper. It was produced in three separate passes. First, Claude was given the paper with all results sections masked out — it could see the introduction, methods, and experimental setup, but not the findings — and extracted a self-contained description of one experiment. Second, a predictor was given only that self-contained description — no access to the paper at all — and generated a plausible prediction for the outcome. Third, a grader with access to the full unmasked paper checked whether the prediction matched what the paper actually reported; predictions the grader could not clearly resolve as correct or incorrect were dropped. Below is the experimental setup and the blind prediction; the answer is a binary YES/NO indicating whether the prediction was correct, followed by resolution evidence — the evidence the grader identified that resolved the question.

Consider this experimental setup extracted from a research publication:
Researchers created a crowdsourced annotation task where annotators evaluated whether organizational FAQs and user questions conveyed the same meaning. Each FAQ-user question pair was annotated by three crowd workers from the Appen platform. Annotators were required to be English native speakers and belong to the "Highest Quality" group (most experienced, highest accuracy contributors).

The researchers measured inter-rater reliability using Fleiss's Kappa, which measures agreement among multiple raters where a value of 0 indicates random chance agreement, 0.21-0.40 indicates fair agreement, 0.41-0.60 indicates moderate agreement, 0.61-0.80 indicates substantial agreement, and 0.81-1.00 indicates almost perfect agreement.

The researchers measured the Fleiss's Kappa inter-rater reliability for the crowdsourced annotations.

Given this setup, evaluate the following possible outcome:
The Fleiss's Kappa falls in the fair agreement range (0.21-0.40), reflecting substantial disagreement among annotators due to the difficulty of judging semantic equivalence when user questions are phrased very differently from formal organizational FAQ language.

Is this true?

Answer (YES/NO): NO